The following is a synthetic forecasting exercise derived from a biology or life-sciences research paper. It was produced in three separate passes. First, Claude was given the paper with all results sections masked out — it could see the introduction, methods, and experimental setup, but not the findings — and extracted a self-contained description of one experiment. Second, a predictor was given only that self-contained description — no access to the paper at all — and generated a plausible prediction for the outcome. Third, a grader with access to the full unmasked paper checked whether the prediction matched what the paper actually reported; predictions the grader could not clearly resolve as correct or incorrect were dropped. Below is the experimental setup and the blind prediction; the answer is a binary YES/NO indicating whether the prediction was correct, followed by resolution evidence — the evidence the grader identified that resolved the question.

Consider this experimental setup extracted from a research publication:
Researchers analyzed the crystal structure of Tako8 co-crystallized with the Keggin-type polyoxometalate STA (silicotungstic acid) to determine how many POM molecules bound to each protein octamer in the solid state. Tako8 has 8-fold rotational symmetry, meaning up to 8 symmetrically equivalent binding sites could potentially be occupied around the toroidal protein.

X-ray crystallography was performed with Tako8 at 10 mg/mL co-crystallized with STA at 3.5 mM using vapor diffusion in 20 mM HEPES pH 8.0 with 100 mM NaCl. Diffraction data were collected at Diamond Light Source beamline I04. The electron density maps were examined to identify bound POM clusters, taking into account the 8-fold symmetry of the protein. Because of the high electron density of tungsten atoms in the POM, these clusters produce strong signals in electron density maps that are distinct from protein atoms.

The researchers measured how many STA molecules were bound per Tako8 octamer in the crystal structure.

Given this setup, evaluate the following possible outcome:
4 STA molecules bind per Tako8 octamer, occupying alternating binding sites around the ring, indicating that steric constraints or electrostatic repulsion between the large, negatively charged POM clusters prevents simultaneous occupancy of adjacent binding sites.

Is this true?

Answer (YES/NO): NO